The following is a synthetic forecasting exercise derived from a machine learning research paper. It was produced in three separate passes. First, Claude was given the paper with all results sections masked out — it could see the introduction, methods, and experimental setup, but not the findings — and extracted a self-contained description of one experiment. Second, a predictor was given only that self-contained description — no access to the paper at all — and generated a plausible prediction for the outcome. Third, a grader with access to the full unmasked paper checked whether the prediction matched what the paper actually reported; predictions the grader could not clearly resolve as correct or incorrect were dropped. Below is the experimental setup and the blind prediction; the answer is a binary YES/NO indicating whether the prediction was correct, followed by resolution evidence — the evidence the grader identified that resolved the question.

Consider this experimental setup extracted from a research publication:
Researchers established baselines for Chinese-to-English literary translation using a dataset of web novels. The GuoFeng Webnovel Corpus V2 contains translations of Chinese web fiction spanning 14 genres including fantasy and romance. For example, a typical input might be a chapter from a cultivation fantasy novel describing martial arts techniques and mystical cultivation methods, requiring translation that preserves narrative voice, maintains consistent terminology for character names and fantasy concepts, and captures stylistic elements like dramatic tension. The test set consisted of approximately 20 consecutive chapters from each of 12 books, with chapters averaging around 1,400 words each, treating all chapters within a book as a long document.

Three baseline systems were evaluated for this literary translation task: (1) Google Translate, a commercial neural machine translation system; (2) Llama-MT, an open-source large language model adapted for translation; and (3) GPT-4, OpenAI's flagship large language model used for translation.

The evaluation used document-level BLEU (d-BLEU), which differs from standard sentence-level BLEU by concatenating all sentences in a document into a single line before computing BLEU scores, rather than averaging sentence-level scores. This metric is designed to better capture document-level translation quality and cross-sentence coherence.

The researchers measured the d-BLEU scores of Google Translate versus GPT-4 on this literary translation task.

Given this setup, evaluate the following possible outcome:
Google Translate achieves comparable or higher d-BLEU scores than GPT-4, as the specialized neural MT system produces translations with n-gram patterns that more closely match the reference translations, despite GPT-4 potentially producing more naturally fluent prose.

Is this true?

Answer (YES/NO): YES